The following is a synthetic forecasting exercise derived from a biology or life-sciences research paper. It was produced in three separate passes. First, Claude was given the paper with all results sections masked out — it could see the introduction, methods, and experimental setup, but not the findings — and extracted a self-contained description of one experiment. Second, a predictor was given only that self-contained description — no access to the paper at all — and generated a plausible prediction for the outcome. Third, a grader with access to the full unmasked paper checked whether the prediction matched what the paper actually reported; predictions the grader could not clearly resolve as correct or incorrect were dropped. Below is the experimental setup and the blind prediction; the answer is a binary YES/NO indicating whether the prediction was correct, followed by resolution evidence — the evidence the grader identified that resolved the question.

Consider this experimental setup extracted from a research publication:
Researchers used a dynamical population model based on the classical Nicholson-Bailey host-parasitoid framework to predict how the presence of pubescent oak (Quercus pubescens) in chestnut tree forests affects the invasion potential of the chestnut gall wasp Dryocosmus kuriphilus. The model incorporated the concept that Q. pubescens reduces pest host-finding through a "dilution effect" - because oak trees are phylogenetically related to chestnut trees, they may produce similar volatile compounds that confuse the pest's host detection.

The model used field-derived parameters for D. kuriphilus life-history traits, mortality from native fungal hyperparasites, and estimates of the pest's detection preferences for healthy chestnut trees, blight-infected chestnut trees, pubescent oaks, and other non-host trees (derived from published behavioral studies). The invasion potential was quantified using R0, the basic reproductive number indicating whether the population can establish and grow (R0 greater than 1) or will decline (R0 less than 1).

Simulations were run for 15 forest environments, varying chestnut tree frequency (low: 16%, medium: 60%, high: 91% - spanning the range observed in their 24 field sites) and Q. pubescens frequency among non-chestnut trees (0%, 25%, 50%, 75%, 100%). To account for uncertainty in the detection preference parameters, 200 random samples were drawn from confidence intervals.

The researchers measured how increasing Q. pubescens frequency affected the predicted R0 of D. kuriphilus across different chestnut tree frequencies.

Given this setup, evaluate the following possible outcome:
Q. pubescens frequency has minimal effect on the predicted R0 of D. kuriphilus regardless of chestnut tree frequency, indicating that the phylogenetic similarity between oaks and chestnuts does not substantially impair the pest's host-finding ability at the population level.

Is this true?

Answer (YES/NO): NO